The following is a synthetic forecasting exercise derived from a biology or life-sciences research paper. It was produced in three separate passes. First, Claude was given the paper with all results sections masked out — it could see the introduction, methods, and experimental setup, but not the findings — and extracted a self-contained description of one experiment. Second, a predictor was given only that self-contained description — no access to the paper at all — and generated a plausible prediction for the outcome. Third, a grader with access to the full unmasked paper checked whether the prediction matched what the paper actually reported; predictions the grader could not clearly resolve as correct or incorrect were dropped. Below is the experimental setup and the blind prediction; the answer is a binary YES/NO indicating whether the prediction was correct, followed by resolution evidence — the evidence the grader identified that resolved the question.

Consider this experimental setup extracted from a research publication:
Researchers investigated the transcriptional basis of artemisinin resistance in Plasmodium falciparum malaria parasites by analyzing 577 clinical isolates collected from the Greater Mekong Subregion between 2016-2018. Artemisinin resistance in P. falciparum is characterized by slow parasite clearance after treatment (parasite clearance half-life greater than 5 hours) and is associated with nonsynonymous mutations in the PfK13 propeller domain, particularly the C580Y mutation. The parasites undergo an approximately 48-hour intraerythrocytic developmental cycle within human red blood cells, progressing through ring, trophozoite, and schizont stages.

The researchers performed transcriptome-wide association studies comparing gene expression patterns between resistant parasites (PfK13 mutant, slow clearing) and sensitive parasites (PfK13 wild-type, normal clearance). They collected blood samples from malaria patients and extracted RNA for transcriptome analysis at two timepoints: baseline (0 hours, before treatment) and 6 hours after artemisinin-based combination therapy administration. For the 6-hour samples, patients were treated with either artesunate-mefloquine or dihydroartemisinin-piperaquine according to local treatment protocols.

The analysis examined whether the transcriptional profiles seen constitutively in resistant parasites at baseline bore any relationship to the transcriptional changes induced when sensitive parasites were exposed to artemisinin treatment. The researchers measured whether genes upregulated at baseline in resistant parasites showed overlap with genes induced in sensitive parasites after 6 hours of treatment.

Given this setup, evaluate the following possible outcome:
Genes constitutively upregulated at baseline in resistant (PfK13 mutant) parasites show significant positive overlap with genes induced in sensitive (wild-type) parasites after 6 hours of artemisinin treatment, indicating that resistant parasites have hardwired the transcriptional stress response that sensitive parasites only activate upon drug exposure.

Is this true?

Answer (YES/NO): YES